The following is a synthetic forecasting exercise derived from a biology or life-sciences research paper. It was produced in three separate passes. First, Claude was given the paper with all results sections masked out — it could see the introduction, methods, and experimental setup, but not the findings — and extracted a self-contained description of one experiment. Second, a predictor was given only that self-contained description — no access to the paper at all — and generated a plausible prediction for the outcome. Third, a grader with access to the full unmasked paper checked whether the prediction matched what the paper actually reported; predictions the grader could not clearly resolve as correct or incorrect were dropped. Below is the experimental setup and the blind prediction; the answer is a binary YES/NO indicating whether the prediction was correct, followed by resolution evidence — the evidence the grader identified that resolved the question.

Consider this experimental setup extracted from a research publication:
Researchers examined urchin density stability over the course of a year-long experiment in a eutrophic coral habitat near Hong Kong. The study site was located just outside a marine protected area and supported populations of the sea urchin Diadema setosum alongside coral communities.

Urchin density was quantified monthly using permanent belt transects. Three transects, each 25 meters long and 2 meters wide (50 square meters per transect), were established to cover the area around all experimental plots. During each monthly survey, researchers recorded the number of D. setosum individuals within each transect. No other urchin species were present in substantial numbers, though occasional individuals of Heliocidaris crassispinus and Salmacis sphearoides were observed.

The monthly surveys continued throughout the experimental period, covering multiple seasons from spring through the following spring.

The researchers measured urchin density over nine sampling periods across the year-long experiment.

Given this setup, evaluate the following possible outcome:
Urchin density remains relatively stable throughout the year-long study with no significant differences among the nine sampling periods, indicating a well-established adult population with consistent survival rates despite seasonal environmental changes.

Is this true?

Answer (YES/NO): YES